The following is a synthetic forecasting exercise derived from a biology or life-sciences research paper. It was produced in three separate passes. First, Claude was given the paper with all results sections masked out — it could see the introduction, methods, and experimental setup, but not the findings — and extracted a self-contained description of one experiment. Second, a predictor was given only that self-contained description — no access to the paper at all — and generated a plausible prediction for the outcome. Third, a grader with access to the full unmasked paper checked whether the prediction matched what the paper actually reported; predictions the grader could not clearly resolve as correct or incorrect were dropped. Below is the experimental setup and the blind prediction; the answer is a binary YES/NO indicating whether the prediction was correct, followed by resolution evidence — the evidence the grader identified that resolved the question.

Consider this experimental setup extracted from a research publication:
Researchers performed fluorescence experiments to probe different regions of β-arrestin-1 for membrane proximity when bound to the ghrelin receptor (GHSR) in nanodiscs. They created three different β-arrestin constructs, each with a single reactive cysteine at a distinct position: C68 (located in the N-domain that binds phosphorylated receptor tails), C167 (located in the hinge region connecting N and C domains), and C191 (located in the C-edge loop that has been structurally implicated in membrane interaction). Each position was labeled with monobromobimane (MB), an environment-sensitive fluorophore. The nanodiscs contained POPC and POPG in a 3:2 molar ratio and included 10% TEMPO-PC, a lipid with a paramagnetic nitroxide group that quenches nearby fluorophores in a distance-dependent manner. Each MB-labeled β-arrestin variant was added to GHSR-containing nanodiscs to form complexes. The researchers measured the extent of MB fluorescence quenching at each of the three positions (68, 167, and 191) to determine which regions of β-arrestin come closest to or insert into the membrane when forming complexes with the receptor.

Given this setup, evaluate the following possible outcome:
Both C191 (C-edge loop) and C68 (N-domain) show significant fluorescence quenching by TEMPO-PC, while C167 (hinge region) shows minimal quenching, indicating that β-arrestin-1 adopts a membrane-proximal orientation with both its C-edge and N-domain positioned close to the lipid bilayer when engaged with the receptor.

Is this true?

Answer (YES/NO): NO